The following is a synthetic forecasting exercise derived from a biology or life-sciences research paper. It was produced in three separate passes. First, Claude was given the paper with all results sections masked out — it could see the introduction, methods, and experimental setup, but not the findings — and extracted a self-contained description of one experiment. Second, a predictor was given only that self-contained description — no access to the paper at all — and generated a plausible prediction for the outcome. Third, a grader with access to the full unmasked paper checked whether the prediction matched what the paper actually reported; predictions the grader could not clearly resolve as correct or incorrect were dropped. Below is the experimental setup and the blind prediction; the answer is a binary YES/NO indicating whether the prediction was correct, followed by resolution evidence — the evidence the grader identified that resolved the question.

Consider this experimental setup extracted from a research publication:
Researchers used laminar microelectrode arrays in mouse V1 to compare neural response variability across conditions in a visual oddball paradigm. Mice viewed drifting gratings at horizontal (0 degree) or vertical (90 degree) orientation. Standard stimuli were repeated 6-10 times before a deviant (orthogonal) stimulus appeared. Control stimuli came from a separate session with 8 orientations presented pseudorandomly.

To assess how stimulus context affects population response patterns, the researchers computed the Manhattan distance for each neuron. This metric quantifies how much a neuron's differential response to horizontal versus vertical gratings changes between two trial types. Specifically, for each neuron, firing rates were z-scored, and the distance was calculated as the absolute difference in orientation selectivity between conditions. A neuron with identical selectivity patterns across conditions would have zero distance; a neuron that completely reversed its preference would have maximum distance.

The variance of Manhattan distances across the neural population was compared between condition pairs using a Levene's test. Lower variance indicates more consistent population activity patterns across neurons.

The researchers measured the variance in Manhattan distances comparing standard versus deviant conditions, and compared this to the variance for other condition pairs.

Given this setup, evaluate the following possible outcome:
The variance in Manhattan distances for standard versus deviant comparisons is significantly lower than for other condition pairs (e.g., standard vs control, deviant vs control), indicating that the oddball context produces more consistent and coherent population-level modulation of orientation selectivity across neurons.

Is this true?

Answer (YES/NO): YES